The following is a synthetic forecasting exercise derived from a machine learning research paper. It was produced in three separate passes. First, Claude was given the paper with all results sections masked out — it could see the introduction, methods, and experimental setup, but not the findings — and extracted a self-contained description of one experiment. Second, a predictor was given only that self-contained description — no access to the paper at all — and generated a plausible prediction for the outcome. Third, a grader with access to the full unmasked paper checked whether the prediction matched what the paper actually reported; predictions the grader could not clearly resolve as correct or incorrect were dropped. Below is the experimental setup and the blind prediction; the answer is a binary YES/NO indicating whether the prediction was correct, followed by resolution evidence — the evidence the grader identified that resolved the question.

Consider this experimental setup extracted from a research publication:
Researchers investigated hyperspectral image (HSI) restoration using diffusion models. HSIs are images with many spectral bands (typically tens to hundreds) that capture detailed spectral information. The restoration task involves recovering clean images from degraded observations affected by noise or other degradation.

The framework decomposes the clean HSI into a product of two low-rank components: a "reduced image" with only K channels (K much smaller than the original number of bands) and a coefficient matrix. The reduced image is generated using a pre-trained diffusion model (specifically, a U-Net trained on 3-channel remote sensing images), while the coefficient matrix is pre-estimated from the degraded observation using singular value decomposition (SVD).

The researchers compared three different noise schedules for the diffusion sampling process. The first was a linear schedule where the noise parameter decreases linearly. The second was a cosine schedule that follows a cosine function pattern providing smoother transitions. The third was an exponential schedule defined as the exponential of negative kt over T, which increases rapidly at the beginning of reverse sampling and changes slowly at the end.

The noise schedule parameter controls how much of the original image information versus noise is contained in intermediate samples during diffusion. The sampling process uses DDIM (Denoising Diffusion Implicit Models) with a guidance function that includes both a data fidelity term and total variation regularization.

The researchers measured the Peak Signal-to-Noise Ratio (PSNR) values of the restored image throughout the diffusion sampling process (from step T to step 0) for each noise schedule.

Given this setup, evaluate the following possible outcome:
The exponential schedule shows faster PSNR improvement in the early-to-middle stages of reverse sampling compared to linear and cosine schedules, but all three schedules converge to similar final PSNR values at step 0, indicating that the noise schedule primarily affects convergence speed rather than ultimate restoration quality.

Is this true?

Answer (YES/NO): NO